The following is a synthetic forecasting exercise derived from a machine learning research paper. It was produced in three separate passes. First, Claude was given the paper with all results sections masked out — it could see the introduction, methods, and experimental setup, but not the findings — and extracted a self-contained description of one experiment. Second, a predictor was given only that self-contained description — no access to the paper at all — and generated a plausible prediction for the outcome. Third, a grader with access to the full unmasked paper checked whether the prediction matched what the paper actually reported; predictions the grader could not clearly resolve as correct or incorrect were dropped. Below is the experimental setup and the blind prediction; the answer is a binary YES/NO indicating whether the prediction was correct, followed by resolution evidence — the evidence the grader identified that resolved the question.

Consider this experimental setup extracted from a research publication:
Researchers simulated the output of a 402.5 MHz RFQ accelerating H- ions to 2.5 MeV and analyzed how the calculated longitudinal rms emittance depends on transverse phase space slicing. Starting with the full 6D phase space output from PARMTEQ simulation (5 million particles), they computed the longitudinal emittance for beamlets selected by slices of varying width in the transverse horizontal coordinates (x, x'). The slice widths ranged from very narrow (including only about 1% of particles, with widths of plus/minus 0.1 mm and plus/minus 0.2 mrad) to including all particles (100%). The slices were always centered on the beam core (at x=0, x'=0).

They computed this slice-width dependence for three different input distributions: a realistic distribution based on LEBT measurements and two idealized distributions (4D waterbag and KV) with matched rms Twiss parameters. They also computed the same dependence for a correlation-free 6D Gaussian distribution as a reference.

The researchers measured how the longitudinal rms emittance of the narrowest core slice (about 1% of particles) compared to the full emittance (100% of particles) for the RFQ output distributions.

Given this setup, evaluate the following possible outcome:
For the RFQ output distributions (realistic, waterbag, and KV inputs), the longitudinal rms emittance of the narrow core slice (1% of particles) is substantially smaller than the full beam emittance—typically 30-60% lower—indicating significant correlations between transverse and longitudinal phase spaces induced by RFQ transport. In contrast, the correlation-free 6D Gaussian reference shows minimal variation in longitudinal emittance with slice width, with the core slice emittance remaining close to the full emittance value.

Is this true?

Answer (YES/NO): NO